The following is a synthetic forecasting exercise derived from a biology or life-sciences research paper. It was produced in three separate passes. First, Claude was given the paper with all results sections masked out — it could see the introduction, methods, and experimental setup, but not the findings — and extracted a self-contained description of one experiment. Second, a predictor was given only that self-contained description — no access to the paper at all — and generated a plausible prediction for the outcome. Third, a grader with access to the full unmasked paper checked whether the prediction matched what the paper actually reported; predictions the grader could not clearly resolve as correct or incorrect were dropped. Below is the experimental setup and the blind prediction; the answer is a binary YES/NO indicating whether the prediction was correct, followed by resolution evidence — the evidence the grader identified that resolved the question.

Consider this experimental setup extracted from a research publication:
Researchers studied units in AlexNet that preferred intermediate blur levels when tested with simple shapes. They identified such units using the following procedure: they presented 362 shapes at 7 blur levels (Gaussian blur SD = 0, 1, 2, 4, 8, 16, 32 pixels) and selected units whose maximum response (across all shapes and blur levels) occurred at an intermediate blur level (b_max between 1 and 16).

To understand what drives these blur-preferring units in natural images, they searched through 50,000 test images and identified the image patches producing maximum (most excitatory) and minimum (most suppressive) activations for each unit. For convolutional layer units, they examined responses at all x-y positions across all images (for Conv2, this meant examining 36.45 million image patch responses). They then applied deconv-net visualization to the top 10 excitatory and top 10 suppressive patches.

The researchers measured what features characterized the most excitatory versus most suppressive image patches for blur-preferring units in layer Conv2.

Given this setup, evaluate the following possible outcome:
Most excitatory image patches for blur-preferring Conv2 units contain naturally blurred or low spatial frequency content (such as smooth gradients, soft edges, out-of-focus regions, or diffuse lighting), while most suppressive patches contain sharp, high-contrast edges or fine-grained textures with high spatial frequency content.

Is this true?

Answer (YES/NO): YES